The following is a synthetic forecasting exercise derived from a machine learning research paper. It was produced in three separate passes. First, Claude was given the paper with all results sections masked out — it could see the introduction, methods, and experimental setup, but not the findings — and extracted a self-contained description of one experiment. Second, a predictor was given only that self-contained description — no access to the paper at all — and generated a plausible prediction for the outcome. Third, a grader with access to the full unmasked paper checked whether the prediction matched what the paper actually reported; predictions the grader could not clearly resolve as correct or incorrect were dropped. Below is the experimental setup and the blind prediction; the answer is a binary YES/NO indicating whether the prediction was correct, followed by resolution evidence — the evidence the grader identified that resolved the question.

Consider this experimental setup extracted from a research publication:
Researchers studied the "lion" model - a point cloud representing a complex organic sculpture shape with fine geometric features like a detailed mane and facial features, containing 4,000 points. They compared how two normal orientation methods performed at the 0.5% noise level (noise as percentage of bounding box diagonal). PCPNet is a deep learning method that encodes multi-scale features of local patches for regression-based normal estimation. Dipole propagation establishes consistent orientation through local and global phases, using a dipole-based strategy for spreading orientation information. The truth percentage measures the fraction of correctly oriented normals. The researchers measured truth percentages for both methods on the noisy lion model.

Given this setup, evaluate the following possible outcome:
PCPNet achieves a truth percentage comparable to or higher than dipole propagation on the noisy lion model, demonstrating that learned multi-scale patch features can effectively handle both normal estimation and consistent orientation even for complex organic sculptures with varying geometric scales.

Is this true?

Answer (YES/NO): YES